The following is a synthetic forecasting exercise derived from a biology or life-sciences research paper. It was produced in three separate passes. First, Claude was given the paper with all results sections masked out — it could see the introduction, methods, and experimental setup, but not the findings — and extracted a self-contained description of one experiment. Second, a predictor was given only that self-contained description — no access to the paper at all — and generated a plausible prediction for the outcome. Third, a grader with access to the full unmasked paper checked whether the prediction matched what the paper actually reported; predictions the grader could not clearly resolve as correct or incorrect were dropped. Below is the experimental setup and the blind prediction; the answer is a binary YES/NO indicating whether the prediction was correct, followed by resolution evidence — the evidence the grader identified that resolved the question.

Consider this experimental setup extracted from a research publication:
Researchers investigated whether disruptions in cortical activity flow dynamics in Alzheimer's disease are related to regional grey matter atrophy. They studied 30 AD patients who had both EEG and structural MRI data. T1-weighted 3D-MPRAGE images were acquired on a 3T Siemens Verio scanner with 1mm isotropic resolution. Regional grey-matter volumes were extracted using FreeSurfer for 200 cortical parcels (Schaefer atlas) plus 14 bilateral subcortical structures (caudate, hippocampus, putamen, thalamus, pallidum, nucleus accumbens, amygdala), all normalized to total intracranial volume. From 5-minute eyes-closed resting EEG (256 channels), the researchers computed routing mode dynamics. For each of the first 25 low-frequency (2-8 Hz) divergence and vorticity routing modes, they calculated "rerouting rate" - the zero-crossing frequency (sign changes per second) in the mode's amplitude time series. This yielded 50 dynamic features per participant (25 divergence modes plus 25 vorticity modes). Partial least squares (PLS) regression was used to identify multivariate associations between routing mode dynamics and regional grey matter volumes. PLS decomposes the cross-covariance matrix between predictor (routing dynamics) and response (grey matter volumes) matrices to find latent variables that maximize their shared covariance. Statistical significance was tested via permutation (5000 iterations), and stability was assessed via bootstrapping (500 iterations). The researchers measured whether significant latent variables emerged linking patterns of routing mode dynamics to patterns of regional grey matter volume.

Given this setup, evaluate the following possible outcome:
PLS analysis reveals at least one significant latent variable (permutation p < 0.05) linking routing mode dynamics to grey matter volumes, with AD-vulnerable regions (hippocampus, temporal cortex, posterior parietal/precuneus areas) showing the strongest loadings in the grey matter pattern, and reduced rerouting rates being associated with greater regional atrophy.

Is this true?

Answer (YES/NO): NO